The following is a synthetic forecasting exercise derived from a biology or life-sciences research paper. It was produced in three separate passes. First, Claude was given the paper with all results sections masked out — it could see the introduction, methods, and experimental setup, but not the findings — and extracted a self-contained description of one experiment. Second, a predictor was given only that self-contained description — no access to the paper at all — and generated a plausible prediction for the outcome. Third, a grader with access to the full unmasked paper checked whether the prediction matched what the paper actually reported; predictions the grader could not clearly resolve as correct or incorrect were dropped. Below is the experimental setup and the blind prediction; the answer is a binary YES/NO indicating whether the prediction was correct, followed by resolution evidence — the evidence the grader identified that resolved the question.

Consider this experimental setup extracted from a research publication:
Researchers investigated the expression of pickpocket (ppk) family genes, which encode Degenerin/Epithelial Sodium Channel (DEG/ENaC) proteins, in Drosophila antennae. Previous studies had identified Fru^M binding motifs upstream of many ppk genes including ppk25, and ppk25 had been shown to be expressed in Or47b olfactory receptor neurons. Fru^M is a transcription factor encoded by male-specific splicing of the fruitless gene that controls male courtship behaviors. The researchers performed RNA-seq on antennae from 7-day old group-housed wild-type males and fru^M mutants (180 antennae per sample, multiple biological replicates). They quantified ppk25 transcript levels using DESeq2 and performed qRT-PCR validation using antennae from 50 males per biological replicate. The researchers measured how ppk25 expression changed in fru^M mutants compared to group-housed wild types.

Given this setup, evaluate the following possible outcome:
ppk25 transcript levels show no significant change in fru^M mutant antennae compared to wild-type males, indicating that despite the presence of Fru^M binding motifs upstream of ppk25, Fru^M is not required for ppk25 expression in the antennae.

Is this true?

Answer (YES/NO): NO